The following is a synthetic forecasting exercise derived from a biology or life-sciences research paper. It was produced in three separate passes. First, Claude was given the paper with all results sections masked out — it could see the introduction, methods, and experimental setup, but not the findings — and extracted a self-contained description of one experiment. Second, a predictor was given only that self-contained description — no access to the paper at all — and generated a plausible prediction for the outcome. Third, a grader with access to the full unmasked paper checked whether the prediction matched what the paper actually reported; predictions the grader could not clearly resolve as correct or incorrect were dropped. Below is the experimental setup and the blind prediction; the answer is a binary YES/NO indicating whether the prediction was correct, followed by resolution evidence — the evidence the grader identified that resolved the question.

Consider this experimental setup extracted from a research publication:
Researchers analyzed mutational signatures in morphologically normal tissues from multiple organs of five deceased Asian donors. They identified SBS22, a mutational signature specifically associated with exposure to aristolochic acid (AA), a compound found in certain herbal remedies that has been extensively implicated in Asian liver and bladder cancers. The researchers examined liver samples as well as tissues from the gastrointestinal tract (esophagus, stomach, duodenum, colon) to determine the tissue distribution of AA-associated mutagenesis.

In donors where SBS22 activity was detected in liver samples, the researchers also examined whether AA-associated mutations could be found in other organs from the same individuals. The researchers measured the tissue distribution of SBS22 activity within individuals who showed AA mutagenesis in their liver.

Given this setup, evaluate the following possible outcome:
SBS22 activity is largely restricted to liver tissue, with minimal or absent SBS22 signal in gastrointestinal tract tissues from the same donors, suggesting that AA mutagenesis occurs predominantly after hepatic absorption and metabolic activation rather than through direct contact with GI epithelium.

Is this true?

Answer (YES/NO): NO